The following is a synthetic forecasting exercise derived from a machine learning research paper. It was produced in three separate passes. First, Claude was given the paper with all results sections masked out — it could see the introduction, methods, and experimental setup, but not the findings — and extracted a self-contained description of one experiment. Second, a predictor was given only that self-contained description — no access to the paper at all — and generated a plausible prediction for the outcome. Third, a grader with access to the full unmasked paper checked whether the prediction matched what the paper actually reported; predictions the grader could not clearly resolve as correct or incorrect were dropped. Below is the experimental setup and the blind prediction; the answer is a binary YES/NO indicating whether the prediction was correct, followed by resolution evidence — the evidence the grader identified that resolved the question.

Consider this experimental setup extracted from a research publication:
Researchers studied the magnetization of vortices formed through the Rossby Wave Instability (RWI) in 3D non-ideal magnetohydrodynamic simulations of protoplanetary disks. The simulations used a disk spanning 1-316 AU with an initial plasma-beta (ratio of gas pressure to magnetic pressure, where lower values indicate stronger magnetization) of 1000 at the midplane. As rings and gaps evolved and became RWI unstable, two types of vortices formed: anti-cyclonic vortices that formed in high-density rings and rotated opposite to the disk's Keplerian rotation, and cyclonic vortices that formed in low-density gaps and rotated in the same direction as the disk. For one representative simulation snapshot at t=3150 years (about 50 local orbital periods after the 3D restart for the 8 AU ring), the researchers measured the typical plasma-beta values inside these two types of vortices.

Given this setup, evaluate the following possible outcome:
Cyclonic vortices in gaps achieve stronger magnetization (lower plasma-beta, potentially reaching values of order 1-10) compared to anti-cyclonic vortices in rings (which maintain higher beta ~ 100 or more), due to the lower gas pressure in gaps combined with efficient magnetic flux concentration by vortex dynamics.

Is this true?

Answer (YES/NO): YES